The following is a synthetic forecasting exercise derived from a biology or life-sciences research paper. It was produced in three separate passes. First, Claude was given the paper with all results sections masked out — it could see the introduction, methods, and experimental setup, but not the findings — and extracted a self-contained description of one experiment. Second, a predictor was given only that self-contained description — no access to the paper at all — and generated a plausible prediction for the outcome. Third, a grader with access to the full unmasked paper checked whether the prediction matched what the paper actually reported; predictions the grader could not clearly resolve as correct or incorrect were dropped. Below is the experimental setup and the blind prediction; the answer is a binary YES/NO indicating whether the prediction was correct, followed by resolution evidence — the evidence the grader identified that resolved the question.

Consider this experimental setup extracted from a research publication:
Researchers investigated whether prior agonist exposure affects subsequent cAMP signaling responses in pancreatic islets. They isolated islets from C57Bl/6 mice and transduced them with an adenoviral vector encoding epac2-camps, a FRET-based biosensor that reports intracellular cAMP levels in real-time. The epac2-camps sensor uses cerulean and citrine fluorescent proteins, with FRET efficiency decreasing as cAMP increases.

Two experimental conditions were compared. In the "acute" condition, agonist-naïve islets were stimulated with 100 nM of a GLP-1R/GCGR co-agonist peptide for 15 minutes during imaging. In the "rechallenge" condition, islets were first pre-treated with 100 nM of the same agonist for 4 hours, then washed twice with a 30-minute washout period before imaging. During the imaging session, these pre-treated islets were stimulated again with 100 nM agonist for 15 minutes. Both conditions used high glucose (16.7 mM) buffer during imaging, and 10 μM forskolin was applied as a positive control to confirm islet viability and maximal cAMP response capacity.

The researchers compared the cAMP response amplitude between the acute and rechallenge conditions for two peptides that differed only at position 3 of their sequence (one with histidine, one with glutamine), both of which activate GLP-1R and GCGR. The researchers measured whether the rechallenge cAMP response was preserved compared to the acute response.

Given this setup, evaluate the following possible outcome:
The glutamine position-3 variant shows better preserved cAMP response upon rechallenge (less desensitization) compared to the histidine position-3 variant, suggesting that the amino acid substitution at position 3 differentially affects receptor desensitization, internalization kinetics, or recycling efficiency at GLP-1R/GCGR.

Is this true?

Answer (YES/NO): YES